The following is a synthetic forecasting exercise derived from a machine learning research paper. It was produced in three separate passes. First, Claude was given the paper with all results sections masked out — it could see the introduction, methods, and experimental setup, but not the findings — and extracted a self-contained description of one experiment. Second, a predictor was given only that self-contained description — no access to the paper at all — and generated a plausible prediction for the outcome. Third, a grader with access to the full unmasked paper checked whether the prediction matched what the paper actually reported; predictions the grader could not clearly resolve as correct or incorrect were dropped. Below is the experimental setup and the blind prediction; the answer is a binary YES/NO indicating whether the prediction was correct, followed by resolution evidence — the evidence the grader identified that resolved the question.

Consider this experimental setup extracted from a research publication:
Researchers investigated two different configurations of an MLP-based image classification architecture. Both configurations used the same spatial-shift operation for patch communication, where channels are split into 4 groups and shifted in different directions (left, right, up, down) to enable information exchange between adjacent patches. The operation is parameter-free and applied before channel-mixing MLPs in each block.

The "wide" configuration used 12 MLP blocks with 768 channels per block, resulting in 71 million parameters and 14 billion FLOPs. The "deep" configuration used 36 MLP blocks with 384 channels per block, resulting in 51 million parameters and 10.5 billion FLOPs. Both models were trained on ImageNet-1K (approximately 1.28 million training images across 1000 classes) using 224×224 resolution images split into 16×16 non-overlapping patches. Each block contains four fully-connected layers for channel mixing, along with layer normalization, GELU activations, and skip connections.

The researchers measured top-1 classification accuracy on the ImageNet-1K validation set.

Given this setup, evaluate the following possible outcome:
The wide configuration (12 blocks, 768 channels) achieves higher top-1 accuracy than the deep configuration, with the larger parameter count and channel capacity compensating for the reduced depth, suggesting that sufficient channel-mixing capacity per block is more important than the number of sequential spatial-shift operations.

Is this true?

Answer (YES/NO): NO